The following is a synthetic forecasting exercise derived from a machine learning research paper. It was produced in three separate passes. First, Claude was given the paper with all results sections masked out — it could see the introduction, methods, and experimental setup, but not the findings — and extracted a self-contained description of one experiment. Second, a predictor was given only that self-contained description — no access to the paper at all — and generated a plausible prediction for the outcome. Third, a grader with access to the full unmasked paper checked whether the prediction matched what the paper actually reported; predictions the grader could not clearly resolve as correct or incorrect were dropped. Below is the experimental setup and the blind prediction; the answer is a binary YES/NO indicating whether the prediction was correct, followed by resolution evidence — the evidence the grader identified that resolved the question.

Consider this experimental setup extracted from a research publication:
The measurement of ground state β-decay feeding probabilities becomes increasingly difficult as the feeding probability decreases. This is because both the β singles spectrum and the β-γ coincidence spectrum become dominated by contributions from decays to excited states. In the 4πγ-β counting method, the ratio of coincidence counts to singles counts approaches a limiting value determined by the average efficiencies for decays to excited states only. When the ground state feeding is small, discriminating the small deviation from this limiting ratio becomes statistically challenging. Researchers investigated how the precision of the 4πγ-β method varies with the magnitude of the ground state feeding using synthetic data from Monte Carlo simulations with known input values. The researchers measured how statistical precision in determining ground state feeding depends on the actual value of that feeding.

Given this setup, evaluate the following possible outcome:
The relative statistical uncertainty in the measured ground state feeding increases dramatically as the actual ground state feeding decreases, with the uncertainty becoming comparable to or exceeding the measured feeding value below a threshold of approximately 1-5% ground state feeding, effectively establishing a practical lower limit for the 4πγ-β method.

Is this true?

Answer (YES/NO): NO